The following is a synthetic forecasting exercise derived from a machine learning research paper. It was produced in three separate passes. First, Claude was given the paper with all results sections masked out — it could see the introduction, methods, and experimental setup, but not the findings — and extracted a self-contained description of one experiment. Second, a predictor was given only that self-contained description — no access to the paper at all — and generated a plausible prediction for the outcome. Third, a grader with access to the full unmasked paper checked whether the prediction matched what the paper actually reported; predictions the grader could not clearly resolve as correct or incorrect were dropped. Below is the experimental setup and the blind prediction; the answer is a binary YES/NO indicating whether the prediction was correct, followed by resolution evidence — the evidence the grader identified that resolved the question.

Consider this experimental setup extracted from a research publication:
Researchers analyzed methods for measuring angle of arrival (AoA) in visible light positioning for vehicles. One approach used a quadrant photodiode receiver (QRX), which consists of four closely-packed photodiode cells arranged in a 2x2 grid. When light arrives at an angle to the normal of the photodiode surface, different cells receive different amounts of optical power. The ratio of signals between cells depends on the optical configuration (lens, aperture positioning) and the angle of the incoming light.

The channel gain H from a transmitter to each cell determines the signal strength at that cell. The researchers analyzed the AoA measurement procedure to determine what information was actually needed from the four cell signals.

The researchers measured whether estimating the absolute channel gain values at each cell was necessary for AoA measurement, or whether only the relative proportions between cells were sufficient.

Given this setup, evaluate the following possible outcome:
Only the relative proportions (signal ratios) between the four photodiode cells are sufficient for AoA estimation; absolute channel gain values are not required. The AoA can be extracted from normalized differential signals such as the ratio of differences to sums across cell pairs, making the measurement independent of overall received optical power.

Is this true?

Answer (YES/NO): YES